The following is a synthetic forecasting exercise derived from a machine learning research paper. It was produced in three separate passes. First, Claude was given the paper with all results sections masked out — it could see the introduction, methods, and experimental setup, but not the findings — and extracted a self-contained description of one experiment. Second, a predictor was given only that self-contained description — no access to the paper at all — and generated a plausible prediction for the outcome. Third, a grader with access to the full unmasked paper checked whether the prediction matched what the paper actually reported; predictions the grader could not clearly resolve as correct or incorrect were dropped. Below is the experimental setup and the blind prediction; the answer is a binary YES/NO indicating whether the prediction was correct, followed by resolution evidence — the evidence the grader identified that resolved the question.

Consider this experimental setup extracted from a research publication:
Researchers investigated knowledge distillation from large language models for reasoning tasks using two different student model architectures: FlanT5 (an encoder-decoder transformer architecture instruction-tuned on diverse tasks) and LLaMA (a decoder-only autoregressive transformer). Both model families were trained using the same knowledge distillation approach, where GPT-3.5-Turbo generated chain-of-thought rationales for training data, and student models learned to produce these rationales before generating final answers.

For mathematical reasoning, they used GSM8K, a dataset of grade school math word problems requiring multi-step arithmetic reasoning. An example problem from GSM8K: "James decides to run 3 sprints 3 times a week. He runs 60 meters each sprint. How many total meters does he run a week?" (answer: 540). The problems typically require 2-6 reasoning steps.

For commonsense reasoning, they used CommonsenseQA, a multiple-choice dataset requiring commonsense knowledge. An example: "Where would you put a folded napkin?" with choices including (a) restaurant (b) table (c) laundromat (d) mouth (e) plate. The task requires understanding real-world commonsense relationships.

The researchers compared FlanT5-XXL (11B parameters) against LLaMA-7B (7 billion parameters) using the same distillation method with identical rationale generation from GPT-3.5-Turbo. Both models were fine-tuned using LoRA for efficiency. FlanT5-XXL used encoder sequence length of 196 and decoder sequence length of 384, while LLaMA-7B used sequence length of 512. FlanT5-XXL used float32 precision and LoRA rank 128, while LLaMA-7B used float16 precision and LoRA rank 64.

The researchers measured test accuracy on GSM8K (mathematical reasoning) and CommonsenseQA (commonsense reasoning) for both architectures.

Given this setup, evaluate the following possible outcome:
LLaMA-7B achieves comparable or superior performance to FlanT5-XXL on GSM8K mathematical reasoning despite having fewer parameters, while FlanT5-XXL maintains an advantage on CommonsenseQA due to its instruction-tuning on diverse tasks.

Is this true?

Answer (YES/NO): YES